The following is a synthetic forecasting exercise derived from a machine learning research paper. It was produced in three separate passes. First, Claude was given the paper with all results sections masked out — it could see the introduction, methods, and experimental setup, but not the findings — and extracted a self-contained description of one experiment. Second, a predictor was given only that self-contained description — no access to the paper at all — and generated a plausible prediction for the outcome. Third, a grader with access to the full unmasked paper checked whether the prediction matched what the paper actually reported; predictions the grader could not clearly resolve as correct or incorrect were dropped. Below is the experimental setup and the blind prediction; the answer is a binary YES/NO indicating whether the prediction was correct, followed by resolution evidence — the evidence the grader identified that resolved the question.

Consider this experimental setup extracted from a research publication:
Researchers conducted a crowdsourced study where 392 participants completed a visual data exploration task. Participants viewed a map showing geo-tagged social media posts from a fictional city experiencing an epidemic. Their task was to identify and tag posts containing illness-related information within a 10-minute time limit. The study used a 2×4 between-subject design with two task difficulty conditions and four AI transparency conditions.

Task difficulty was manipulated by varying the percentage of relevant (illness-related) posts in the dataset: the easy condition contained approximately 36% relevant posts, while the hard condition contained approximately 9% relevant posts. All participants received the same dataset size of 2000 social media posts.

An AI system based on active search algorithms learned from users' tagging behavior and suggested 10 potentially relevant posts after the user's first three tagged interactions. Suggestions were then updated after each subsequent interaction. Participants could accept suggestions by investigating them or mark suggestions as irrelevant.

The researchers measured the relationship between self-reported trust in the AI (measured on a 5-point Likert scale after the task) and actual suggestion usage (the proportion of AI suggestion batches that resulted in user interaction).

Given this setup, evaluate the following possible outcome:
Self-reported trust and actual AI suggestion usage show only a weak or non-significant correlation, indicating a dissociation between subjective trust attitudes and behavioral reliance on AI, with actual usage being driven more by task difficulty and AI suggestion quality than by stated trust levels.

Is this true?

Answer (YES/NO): NO